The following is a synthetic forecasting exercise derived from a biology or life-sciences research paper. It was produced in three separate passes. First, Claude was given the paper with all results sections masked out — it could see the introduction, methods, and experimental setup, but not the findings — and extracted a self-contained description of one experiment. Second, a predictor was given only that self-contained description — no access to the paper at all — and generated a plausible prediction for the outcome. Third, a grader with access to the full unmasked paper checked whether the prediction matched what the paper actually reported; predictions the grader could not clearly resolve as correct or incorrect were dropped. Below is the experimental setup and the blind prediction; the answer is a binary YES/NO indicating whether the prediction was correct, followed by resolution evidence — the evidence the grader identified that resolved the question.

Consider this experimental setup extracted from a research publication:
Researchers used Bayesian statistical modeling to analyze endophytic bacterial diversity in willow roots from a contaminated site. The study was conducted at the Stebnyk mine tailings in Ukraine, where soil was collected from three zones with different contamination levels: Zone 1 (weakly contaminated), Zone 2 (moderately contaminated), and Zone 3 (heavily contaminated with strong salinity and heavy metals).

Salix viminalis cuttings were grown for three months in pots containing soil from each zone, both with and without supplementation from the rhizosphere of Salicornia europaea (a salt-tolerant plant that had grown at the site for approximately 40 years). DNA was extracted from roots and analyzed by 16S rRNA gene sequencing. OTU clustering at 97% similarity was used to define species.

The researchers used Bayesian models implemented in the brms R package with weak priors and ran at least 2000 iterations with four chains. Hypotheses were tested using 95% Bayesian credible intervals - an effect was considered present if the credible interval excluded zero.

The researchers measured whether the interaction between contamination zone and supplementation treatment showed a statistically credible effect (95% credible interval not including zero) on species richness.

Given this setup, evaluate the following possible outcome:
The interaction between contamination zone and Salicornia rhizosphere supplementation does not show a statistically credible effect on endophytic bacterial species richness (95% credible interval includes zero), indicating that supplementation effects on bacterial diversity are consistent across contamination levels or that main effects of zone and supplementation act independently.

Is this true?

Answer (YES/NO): NO